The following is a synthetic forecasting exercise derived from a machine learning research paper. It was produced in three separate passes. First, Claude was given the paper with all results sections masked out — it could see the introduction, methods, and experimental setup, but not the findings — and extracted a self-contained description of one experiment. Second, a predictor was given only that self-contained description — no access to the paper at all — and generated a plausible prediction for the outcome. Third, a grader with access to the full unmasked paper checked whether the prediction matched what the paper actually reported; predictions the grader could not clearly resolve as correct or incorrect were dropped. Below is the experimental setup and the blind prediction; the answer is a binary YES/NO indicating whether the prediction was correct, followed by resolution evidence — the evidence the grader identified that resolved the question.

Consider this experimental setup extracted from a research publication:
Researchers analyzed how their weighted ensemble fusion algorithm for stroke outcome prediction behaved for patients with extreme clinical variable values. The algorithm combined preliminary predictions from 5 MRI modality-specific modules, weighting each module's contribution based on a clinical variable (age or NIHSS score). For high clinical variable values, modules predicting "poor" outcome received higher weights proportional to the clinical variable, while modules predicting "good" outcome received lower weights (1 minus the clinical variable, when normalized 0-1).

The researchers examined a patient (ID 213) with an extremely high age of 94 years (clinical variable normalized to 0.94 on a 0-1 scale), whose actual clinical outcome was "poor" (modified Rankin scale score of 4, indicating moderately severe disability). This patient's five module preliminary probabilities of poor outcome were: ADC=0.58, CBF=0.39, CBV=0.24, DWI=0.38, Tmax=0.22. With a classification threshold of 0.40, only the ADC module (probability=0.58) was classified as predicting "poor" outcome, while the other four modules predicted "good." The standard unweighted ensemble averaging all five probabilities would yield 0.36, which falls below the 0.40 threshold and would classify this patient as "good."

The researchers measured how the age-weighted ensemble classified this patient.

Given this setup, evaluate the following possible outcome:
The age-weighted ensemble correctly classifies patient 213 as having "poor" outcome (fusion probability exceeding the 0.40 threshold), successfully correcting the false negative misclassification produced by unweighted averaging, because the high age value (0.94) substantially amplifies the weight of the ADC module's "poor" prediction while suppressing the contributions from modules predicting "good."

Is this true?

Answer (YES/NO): YES